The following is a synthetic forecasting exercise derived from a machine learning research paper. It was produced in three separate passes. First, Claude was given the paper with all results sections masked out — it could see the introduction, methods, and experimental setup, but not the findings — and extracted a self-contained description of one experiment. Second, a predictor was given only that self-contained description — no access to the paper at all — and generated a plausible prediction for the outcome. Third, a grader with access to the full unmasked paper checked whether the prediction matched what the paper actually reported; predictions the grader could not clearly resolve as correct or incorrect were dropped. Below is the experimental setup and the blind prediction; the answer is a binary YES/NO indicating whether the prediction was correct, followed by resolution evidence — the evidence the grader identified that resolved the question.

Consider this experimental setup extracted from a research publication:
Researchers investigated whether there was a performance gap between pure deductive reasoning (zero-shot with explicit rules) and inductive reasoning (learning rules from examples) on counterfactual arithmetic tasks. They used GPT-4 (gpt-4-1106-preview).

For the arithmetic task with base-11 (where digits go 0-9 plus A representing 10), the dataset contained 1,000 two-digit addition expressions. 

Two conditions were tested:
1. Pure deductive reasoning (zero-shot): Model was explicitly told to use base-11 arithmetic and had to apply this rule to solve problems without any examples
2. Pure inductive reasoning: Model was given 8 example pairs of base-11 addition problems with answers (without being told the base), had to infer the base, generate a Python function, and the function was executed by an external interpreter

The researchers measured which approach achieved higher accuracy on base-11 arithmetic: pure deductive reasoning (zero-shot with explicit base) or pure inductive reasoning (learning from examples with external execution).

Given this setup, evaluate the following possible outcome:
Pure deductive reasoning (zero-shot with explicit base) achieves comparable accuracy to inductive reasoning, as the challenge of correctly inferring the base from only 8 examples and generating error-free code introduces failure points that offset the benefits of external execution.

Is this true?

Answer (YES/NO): NO